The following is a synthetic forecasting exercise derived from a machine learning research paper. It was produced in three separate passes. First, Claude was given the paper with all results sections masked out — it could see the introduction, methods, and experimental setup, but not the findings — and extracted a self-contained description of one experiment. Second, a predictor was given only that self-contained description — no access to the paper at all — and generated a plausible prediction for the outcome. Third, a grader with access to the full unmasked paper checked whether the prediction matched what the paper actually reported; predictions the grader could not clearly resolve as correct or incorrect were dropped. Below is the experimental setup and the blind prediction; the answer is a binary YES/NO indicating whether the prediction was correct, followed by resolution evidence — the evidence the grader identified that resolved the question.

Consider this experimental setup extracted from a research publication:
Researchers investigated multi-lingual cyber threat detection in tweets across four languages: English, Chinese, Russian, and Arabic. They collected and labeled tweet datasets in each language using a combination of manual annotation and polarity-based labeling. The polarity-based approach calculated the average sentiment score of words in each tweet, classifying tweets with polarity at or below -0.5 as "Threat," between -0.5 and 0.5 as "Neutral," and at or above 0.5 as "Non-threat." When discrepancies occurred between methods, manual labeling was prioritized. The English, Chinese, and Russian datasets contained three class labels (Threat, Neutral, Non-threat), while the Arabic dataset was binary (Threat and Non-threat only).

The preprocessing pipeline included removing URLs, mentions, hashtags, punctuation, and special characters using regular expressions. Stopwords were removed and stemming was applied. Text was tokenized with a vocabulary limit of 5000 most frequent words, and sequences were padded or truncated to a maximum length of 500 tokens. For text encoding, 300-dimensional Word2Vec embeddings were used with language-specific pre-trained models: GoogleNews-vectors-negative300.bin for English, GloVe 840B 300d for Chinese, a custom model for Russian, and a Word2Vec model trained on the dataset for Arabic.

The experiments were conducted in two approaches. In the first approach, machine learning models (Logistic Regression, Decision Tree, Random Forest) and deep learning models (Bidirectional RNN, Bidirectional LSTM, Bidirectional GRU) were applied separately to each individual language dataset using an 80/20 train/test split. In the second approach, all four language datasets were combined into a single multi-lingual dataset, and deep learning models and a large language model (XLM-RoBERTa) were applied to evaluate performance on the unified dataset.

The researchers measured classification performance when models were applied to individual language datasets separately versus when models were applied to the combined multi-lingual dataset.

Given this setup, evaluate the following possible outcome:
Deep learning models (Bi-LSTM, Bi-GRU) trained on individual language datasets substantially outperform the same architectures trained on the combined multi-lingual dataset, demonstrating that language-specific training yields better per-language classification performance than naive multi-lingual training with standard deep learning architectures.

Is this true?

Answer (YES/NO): YES